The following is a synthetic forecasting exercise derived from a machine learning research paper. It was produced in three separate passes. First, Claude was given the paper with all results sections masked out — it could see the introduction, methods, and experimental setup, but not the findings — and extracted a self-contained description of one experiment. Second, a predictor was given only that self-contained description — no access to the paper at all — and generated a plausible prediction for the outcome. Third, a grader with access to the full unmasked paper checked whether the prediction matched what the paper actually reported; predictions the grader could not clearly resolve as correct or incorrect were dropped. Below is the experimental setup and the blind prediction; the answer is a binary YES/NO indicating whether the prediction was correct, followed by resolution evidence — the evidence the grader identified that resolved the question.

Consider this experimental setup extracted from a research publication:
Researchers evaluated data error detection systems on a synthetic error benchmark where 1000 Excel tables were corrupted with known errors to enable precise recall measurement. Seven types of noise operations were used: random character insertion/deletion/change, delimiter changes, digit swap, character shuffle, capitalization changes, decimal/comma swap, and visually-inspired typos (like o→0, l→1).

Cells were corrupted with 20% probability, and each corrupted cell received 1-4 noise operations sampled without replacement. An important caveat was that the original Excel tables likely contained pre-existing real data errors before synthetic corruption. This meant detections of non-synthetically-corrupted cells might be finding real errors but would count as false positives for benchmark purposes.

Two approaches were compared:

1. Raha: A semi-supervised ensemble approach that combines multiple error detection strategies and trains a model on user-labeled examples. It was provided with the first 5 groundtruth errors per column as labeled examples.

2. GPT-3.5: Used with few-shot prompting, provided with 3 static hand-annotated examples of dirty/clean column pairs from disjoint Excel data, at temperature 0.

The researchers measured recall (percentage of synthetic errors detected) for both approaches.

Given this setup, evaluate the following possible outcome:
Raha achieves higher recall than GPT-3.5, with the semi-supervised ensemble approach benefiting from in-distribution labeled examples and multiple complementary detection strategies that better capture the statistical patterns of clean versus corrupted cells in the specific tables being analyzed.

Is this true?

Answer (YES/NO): NO